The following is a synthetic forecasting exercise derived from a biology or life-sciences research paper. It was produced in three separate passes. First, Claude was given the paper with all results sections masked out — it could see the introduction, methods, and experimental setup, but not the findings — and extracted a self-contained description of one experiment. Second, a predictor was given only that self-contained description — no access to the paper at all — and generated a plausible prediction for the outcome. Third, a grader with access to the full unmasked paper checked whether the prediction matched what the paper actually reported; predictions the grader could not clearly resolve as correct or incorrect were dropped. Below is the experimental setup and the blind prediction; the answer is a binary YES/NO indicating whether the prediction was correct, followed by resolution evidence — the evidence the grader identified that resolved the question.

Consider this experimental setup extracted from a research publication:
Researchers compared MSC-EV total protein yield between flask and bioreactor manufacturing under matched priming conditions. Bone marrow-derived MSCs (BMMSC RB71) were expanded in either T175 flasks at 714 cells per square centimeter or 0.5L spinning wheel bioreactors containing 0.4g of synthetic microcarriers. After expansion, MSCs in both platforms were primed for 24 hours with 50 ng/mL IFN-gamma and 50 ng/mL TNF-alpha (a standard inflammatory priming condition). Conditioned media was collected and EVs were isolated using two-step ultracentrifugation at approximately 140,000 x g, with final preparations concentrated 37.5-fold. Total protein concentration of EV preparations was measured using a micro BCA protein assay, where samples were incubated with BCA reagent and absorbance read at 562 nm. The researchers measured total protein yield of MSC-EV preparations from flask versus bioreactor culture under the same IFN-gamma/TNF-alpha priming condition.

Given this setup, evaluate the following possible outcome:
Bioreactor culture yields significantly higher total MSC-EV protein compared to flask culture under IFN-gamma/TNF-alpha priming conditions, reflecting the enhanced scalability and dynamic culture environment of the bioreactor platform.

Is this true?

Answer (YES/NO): NO